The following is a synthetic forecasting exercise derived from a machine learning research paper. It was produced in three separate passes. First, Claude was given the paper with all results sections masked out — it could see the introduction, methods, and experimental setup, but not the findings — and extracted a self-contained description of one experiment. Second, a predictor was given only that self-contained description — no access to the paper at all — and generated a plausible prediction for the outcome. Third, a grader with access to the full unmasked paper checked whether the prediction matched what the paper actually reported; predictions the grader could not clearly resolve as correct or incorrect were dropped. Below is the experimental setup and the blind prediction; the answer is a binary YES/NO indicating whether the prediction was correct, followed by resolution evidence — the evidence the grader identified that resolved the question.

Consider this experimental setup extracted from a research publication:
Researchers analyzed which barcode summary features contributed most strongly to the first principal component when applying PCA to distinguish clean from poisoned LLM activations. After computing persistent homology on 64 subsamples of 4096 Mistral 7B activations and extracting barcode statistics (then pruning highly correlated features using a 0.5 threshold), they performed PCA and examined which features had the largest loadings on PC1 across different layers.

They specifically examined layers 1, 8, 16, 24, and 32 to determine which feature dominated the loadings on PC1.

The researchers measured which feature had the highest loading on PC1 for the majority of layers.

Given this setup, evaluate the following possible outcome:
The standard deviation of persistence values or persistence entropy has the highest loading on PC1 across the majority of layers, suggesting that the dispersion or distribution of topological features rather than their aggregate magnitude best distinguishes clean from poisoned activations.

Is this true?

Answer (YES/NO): NO